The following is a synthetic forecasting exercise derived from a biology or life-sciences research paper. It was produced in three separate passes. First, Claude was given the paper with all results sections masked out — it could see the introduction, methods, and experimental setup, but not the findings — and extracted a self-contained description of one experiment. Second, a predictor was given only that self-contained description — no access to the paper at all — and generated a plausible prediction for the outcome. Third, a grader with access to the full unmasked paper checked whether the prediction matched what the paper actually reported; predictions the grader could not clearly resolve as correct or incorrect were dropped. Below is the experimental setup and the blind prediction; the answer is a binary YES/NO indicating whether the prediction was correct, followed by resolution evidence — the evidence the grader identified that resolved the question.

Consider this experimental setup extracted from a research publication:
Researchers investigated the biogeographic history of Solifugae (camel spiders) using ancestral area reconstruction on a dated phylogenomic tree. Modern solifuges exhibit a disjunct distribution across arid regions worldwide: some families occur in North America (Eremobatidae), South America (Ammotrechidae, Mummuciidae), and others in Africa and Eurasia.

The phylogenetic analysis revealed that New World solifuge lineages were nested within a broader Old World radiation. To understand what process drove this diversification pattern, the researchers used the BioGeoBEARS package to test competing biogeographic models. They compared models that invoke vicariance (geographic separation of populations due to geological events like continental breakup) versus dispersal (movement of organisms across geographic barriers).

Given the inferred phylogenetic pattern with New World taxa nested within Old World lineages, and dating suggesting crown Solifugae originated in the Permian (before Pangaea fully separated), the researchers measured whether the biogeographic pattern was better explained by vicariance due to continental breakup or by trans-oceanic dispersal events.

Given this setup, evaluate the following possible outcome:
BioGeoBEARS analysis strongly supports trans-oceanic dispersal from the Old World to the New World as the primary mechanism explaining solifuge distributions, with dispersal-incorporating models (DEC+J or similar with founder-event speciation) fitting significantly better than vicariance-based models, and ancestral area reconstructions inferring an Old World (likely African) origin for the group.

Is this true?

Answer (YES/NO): NO